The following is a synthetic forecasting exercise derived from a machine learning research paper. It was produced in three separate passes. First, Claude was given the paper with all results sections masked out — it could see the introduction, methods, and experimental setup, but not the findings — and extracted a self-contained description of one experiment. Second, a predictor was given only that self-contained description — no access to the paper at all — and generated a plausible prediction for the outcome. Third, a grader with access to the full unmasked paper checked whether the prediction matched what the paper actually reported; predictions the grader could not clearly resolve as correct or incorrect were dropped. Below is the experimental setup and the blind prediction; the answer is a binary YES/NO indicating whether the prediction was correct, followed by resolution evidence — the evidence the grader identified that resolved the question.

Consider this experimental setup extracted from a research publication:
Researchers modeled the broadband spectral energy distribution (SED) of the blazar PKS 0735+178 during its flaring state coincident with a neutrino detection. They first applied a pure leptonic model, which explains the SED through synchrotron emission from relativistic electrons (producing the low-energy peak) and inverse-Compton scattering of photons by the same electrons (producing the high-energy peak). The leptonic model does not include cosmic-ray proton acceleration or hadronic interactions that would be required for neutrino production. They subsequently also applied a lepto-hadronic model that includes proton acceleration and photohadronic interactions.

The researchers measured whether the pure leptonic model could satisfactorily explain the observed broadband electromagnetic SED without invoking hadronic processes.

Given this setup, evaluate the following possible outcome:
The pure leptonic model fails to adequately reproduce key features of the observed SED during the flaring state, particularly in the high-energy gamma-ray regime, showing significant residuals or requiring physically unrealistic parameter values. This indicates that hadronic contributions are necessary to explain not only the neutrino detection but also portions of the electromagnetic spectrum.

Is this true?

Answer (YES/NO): NO